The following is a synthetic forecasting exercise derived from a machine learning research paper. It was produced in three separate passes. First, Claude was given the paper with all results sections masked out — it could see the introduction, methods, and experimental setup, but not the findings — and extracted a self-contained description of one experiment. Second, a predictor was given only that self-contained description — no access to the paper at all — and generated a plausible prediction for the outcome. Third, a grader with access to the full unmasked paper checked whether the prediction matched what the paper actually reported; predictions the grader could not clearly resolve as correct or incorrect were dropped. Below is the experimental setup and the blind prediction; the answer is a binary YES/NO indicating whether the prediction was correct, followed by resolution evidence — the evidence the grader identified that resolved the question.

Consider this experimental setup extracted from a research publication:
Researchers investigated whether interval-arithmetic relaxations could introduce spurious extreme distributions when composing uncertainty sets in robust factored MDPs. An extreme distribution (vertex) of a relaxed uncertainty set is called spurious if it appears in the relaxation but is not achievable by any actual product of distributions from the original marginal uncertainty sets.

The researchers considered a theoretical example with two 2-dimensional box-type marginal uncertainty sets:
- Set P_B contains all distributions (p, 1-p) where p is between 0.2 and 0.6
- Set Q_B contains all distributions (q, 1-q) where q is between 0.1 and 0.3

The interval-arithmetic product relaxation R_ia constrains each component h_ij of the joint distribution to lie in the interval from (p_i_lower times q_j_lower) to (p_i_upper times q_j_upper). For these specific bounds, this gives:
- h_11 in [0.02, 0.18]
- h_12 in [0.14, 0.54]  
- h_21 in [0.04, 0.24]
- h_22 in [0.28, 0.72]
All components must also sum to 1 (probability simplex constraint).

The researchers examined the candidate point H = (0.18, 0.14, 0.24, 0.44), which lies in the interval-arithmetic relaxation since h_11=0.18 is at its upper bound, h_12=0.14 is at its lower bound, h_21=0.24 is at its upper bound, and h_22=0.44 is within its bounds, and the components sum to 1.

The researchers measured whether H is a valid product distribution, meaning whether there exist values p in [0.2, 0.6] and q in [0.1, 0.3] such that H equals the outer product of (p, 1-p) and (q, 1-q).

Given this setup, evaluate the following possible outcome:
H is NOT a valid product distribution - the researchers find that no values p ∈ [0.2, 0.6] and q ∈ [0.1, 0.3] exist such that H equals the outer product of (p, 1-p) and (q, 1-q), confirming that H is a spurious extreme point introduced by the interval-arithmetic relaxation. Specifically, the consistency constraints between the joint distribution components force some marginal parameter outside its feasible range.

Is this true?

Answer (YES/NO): NO